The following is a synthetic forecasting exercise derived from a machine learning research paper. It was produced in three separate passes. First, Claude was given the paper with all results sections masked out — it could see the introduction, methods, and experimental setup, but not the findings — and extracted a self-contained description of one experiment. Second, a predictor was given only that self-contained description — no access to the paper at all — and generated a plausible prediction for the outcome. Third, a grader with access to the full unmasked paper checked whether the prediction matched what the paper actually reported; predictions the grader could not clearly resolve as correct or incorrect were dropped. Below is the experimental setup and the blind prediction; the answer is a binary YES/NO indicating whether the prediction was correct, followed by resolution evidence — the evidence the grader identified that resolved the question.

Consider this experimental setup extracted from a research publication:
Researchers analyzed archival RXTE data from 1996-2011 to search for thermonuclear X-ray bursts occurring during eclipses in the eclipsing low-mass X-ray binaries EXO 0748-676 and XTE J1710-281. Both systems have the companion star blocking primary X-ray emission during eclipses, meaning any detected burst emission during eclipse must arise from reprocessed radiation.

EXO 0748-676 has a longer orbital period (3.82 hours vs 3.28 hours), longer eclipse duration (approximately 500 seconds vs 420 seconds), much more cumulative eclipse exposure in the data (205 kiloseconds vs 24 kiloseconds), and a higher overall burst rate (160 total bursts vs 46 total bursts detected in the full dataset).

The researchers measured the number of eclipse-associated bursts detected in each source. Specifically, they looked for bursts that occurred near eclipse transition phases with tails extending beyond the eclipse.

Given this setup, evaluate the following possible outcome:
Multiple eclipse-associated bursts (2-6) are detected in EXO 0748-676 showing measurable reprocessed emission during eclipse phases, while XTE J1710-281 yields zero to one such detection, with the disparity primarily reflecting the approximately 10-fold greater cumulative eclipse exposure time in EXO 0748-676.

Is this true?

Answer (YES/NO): NO